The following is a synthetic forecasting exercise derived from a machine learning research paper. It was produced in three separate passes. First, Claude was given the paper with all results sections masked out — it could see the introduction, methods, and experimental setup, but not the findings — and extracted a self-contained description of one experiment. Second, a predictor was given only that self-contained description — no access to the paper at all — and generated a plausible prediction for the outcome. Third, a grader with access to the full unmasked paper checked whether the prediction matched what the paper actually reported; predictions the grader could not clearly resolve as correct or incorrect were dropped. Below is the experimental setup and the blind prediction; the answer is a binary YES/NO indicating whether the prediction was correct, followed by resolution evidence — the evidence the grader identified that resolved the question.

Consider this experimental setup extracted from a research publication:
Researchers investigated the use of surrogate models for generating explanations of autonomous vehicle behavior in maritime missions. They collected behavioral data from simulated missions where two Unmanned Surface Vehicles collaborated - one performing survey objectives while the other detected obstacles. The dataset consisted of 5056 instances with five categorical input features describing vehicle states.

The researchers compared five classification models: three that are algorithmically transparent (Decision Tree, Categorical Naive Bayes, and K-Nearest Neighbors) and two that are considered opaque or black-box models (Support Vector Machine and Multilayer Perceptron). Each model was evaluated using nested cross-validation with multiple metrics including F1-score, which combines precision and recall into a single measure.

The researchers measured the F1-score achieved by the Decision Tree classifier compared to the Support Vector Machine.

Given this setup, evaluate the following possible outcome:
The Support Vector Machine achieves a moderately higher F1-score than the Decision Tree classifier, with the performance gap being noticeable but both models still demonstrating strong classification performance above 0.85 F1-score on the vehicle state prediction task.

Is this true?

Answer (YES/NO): NO